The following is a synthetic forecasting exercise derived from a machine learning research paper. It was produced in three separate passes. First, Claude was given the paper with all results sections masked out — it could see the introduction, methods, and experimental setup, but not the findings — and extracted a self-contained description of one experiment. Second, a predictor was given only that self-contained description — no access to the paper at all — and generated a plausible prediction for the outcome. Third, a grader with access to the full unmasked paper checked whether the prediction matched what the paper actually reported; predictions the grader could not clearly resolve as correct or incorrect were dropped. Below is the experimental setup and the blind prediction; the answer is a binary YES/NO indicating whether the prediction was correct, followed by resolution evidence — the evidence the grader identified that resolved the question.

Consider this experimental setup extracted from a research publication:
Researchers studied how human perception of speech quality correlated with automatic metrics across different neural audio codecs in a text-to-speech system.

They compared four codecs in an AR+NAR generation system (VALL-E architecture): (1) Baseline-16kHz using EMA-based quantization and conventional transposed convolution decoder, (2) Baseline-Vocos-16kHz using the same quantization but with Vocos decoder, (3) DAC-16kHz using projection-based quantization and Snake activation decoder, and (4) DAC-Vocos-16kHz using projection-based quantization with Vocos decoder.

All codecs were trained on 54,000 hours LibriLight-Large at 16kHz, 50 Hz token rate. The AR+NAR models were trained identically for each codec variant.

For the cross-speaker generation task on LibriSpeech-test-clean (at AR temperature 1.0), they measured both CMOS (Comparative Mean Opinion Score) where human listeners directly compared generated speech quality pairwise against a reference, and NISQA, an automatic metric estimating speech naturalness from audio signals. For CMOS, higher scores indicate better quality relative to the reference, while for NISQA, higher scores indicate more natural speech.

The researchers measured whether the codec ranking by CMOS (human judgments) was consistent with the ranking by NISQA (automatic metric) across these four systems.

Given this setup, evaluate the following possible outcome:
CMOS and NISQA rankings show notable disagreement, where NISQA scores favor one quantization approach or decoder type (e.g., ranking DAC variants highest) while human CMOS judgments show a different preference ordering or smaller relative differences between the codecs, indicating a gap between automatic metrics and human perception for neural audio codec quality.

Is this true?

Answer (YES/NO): NO